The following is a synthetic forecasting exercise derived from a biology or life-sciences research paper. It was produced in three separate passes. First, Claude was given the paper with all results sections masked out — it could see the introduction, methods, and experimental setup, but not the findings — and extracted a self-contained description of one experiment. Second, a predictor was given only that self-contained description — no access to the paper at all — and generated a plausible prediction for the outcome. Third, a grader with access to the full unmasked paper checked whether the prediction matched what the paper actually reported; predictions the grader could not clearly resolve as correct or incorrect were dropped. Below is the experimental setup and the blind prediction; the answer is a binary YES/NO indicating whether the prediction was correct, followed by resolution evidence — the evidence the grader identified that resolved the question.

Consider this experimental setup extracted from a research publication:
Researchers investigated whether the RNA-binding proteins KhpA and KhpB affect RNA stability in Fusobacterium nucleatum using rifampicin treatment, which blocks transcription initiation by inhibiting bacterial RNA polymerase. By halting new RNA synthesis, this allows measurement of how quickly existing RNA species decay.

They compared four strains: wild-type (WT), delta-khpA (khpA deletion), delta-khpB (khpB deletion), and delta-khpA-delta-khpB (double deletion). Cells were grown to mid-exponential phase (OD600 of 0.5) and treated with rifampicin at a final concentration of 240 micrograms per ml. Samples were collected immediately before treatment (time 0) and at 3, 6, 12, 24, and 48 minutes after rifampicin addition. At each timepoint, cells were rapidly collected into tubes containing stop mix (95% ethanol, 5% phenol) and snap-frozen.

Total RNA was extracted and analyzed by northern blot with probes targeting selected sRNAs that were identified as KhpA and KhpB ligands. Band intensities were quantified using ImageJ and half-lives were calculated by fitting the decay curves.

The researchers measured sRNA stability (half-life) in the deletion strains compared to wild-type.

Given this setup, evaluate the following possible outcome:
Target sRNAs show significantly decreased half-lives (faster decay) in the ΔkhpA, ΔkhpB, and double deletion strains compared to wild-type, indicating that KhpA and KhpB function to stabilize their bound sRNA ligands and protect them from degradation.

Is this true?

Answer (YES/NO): NO